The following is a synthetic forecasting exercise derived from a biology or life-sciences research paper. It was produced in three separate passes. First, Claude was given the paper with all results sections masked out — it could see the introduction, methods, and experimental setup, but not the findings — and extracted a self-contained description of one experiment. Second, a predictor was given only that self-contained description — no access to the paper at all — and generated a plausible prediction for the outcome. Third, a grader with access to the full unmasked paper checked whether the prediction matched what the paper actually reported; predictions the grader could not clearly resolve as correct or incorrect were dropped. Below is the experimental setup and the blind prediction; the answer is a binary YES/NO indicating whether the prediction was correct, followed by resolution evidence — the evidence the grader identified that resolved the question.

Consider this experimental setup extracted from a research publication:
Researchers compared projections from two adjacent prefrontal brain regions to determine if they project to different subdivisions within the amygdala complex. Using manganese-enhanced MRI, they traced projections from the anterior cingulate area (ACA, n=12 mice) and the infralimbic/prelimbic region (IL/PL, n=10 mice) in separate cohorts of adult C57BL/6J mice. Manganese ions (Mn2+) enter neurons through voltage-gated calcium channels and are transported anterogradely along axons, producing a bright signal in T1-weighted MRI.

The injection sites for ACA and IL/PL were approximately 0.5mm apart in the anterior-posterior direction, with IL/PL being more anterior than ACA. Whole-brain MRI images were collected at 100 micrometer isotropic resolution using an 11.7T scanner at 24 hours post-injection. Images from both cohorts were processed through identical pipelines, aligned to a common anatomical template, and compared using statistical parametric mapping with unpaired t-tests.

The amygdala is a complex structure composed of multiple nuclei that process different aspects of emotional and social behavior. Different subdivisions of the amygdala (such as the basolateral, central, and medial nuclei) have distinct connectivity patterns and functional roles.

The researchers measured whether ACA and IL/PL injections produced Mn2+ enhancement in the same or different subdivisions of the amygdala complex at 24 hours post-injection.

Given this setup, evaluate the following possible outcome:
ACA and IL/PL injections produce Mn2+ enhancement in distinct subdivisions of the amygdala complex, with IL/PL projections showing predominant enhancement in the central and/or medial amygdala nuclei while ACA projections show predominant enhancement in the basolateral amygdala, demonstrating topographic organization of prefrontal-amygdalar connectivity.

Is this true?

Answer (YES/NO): NO